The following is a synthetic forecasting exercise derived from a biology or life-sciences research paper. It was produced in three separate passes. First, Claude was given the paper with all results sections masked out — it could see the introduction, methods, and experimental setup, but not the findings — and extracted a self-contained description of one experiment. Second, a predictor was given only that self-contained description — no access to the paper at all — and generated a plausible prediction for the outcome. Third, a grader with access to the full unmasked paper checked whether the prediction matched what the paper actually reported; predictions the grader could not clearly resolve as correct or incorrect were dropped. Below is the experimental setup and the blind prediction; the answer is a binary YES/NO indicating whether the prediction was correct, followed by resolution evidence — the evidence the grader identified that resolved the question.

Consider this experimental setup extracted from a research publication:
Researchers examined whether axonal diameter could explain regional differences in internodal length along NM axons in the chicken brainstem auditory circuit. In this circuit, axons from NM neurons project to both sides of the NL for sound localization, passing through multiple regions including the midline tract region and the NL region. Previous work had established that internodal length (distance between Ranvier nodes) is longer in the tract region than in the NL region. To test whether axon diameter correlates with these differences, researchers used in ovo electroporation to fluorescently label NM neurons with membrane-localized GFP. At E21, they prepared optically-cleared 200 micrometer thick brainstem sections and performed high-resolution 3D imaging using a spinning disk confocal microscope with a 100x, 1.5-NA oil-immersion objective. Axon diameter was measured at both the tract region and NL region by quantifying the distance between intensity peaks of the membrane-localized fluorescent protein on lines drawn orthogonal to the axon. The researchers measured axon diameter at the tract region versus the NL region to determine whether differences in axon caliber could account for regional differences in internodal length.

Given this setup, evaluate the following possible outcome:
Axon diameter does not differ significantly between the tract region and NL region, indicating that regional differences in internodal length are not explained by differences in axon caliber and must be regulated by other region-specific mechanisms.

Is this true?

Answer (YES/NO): YES